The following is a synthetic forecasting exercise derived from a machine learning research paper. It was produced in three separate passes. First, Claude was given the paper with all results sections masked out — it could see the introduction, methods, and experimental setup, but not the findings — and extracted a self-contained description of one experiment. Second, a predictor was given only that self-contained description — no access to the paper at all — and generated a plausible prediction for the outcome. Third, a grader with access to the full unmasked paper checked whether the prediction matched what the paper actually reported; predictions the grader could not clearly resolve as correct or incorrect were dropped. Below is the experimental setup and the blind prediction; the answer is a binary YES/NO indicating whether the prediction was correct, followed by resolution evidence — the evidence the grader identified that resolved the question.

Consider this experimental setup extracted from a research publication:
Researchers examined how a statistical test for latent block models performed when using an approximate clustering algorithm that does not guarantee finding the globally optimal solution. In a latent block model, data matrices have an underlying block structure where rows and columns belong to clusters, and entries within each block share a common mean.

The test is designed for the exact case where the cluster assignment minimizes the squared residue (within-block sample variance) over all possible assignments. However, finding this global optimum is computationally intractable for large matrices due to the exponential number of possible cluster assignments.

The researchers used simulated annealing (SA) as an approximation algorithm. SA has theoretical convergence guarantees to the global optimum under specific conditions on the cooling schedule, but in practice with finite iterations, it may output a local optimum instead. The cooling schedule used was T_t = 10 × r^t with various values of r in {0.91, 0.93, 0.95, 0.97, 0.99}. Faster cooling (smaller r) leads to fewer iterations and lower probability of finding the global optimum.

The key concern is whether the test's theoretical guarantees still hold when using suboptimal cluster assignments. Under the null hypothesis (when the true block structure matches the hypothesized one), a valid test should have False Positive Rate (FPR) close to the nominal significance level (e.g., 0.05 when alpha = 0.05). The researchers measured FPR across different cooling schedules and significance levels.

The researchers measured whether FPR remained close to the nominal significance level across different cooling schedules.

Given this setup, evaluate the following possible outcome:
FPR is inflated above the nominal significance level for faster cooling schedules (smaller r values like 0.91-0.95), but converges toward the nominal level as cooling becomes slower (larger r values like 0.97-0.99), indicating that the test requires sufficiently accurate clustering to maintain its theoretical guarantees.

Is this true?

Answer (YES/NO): NO